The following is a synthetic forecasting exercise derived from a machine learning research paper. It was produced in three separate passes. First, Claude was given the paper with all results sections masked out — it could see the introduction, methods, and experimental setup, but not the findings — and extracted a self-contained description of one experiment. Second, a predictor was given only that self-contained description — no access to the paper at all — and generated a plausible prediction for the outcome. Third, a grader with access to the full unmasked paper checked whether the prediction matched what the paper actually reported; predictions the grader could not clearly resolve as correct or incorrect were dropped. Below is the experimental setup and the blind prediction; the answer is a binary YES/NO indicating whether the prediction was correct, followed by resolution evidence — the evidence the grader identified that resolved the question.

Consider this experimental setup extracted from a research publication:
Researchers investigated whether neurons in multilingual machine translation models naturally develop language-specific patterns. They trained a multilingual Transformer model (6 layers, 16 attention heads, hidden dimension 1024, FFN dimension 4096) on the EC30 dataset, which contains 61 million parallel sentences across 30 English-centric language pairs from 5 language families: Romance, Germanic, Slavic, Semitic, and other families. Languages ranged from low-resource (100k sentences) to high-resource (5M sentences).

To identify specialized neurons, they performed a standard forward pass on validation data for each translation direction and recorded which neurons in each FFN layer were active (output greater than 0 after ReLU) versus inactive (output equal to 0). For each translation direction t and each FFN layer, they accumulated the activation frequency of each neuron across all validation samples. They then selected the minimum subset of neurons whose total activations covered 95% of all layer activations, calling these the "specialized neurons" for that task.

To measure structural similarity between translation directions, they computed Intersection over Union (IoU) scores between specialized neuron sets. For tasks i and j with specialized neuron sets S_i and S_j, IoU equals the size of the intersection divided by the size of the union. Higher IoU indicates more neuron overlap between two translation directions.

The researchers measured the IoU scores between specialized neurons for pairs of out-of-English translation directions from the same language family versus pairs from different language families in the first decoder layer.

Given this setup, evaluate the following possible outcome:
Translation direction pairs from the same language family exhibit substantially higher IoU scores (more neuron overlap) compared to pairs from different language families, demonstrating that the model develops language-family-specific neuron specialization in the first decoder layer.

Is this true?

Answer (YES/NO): YES